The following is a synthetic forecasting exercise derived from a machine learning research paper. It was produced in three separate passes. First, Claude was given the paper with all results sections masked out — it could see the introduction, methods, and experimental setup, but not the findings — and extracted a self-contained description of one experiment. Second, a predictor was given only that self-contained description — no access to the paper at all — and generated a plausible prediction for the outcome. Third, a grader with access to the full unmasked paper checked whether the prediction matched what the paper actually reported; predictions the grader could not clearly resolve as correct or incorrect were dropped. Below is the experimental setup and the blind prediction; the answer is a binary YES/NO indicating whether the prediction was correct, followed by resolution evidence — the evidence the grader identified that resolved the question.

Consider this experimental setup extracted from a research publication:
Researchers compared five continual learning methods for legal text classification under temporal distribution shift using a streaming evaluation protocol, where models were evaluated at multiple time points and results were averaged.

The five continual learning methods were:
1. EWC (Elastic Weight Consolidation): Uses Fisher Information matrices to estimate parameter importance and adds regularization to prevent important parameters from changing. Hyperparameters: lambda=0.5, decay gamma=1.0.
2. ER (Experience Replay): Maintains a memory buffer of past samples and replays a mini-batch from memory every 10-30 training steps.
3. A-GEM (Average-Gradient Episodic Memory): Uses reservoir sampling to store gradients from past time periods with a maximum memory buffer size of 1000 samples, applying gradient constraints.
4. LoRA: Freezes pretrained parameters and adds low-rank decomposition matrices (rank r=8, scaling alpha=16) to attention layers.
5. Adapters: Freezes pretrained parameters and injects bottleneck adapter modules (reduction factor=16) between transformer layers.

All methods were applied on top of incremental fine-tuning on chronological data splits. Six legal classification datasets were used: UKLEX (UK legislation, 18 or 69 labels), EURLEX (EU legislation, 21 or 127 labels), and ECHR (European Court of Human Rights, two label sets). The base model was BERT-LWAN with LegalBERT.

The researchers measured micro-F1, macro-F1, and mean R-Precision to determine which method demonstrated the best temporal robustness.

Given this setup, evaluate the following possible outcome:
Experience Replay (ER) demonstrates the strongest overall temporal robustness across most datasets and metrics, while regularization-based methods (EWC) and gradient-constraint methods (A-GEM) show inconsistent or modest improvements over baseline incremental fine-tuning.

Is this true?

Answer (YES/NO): NO